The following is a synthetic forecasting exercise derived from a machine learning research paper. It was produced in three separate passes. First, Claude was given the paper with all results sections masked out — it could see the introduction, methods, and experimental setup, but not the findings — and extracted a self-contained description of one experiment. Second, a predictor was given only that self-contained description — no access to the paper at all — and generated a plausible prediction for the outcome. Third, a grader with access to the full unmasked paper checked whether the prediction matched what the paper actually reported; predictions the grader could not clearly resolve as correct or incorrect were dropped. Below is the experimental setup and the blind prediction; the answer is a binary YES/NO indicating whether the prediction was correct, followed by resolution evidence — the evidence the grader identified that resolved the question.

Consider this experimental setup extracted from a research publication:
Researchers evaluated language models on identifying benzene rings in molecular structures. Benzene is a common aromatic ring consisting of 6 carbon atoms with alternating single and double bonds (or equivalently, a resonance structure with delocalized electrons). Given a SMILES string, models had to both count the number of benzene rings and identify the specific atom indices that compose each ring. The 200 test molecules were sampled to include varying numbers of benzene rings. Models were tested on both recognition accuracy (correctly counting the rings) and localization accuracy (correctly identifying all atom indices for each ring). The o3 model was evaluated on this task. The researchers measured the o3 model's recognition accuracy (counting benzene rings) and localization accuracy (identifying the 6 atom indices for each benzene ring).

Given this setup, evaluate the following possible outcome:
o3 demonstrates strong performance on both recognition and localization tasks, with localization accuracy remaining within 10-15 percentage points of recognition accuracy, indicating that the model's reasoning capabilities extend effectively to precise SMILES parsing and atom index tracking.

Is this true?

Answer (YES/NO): NO